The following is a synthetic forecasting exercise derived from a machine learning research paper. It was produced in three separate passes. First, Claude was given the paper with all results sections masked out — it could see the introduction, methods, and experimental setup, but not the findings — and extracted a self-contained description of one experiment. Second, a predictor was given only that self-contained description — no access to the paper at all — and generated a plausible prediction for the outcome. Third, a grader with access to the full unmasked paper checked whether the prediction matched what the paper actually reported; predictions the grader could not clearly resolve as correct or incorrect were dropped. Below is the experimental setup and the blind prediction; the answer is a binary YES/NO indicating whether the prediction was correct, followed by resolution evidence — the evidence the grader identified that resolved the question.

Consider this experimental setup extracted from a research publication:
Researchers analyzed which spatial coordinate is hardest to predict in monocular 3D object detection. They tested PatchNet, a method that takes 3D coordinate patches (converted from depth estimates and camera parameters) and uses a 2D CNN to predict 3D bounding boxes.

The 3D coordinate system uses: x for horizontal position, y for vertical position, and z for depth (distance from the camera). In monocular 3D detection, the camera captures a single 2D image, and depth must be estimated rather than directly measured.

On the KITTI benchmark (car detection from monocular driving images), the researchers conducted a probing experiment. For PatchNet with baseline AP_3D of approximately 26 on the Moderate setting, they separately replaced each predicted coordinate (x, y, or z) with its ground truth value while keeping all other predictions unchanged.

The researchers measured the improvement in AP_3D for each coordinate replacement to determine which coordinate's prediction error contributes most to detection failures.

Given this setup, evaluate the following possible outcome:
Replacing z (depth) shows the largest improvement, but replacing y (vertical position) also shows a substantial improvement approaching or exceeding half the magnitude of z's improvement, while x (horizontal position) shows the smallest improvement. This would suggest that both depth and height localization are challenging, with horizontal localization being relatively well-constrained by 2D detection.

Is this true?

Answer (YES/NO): NO